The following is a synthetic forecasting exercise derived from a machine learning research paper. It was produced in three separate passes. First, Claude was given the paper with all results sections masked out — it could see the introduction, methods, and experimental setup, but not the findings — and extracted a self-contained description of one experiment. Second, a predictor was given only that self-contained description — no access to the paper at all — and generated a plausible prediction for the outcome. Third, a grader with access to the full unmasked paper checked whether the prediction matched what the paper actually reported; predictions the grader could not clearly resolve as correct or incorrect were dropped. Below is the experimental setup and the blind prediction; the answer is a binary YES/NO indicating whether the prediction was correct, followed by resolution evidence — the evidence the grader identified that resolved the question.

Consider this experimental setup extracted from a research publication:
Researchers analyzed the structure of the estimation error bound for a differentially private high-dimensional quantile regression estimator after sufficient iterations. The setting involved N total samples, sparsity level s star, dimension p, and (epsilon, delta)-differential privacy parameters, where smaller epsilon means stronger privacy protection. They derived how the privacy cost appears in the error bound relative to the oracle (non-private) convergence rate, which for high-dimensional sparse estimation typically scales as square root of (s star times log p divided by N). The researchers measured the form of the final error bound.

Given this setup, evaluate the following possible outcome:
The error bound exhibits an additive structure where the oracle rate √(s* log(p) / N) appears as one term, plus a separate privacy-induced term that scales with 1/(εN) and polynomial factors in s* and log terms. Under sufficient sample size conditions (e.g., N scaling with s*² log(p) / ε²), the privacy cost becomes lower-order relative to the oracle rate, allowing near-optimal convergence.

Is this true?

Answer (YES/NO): YES